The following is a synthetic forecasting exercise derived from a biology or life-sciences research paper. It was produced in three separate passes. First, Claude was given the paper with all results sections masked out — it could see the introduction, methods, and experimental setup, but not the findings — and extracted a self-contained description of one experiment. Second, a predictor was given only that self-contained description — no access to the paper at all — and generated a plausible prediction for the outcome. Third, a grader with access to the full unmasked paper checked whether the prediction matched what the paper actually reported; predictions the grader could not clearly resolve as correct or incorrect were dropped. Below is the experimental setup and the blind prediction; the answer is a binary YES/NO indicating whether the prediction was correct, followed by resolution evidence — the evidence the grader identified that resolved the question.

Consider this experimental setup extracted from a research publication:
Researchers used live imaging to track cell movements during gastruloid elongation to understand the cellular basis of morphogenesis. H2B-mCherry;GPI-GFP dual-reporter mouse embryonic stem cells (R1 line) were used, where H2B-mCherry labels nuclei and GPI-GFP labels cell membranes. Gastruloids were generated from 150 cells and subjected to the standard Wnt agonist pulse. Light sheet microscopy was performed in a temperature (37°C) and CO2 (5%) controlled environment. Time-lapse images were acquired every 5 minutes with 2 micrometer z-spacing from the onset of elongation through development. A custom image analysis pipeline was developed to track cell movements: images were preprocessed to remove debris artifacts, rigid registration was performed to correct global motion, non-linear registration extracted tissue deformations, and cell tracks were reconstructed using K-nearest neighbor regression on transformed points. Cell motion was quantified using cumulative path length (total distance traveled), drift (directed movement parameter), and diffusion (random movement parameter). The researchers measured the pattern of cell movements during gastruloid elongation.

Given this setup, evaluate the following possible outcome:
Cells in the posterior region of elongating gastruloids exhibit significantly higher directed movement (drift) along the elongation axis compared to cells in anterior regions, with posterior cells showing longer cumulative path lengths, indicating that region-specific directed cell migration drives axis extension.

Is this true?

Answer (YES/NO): NO